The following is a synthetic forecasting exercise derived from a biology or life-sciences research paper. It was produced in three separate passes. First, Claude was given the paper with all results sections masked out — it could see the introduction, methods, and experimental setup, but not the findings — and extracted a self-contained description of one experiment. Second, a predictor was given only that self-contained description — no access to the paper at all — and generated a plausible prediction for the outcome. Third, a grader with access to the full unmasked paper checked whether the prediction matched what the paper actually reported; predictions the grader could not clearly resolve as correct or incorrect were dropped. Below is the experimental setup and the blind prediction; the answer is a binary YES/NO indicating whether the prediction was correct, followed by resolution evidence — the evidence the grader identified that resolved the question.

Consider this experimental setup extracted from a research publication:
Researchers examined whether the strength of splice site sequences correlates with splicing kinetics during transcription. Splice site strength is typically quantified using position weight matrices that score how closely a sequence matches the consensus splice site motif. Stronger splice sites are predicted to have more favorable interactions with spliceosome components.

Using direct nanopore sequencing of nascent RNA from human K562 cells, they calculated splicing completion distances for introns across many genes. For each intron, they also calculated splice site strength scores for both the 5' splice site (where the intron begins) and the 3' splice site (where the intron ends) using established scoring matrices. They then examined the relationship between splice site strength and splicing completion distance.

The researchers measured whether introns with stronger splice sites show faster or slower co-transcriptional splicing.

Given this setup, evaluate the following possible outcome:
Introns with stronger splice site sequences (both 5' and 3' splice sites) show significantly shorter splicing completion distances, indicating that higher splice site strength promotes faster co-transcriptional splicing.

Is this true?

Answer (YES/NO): YES